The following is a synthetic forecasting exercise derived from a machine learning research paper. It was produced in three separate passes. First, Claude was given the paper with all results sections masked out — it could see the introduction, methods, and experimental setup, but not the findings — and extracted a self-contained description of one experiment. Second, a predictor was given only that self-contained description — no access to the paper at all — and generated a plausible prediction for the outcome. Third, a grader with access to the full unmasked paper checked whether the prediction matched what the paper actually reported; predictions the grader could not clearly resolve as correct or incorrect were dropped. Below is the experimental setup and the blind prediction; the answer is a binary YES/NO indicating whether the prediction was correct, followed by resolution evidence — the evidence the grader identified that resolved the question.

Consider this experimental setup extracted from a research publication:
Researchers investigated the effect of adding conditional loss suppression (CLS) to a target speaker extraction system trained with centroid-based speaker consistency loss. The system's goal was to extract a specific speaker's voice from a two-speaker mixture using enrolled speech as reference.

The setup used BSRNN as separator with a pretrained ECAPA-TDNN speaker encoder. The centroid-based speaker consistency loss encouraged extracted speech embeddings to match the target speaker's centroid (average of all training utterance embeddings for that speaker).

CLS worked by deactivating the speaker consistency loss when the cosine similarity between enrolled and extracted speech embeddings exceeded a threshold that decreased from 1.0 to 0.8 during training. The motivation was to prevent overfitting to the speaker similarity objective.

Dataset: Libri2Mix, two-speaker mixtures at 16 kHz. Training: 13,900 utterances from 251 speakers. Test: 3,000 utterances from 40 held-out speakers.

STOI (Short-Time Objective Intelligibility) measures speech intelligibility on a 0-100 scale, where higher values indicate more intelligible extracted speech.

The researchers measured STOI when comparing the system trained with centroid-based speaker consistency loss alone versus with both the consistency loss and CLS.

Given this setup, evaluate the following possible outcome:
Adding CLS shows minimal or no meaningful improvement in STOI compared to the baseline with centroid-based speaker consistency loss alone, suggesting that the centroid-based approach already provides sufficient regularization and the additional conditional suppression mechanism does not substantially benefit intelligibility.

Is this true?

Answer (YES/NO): NO